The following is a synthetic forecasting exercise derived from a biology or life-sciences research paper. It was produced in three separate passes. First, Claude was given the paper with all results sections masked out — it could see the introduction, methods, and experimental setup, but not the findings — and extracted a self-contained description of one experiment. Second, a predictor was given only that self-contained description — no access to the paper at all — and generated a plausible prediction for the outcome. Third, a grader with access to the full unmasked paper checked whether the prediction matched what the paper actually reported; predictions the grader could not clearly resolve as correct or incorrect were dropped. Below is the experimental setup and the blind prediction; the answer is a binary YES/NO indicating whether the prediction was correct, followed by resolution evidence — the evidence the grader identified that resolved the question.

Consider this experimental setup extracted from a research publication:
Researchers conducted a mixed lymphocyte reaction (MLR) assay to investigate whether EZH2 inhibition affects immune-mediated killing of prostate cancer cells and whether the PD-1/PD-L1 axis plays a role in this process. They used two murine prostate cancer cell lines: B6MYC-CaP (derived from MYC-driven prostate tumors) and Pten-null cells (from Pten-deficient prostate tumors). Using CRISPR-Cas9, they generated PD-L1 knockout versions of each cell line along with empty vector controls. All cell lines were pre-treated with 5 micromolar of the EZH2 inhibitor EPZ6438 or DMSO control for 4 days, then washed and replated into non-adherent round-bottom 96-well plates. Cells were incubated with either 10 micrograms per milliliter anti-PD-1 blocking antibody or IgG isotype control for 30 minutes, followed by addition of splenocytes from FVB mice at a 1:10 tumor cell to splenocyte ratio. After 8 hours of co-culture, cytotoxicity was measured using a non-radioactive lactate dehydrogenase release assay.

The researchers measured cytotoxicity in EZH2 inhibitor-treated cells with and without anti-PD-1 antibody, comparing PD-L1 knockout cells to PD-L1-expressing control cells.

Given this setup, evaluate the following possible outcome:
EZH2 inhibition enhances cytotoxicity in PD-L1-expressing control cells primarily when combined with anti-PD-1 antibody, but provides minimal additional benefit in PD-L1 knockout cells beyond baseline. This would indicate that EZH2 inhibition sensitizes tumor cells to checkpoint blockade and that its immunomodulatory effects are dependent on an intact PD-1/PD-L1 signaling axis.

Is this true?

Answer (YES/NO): NO